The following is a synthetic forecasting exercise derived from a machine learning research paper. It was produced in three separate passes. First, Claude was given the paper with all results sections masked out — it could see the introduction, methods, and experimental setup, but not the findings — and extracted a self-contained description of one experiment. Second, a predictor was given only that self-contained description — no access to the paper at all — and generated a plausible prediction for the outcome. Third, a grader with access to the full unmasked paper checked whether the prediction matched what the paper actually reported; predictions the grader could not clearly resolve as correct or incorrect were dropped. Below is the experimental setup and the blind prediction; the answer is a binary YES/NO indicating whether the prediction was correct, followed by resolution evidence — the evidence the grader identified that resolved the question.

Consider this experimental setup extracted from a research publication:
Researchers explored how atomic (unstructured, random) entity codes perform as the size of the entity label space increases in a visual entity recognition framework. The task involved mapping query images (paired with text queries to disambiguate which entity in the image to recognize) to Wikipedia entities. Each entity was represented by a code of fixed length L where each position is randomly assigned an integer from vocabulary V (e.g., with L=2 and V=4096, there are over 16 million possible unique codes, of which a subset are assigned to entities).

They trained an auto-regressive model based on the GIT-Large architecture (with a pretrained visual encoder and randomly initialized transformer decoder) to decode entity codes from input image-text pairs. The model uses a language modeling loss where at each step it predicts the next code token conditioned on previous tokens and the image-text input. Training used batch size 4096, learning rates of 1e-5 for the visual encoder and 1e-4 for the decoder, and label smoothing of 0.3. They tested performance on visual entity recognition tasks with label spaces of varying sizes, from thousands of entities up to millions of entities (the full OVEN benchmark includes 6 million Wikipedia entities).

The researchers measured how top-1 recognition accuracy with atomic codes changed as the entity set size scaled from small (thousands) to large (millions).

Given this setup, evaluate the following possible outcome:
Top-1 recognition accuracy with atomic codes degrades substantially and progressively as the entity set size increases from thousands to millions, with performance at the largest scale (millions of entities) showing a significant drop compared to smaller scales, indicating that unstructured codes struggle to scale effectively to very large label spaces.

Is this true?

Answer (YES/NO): YES